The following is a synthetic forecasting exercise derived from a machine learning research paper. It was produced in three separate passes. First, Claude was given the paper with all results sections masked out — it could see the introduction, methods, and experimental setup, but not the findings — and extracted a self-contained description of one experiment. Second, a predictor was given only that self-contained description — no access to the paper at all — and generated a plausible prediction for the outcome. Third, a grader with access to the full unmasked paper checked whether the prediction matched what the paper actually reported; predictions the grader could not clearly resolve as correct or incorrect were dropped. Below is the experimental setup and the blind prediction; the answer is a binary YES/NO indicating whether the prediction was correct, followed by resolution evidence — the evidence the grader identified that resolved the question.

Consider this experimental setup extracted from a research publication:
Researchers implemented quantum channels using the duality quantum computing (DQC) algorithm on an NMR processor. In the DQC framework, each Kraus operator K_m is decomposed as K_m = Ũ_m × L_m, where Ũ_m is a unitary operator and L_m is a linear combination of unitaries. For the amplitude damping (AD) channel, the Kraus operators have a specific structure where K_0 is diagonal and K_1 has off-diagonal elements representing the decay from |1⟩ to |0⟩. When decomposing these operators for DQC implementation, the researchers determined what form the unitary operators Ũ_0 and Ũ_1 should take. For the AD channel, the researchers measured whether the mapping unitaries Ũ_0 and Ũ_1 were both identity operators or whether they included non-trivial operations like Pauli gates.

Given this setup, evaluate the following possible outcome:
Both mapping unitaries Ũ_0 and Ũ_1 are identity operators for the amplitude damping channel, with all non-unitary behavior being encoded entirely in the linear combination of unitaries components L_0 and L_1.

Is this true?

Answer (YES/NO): NO